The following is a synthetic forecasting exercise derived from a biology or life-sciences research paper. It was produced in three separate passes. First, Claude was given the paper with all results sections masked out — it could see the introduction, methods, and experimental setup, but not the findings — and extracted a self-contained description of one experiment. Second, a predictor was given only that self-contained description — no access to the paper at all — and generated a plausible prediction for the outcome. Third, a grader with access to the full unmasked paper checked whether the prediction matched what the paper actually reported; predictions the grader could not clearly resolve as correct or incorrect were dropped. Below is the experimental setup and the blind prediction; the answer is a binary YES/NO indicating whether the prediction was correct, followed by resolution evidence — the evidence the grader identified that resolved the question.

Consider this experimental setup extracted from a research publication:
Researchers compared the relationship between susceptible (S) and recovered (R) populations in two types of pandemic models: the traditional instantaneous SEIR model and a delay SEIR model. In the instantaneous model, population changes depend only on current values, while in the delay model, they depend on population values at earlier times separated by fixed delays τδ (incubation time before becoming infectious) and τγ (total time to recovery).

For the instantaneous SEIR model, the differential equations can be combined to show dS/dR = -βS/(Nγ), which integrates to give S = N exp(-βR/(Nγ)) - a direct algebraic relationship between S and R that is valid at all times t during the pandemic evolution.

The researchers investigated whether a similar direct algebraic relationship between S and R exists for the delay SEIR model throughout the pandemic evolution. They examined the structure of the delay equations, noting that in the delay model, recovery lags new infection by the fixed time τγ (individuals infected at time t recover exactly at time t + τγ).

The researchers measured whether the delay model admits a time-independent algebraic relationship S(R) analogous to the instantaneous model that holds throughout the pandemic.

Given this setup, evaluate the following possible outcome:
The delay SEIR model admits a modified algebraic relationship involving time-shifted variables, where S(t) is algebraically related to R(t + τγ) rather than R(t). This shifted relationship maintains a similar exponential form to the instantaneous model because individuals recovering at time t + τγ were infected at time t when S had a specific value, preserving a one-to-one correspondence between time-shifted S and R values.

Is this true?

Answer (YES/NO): NO